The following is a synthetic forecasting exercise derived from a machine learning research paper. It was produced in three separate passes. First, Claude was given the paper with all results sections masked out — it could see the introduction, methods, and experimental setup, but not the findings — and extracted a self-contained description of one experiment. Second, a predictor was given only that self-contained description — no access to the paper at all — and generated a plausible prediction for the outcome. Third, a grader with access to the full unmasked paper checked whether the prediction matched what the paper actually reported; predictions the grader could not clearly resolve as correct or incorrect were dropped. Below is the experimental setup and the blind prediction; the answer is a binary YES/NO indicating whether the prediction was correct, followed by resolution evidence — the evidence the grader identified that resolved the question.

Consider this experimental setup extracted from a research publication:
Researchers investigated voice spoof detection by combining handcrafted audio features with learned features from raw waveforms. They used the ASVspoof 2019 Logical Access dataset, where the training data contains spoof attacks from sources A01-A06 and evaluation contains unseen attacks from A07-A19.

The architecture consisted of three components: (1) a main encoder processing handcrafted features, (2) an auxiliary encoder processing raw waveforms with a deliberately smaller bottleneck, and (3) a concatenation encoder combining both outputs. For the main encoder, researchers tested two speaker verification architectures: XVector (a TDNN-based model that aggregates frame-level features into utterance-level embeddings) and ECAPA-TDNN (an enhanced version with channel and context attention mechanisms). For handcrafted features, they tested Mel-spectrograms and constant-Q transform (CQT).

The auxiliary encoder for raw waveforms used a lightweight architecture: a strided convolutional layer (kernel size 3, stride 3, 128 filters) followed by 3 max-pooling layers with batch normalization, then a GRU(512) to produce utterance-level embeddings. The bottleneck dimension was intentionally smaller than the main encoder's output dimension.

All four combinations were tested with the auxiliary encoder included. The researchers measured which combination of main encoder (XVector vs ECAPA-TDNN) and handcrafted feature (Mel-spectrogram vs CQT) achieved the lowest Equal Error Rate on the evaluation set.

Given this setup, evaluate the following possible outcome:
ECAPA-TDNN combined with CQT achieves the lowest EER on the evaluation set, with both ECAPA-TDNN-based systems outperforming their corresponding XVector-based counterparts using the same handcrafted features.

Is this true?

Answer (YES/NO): NO